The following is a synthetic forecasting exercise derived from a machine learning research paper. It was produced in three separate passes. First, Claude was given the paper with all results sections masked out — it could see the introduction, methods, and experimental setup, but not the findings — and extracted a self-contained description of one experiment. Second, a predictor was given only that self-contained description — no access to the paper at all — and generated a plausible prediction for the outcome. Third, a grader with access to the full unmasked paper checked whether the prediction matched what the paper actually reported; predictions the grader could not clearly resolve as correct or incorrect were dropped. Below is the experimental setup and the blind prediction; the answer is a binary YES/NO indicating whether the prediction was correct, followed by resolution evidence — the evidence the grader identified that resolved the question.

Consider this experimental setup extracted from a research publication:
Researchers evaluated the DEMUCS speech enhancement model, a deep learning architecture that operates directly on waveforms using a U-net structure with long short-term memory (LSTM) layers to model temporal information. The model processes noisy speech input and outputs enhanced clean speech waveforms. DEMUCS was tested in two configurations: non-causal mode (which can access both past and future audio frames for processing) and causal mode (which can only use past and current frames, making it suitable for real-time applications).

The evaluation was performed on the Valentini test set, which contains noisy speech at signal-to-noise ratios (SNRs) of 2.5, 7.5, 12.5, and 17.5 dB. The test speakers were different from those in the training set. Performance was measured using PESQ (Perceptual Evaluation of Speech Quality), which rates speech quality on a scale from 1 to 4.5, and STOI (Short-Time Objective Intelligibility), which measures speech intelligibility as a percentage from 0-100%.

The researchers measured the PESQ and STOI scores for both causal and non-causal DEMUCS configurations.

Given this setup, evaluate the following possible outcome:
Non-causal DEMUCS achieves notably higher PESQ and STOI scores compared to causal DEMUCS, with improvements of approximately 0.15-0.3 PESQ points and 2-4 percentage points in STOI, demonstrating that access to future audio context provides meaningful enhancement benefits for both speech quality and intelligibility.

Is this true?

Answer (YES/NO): NO